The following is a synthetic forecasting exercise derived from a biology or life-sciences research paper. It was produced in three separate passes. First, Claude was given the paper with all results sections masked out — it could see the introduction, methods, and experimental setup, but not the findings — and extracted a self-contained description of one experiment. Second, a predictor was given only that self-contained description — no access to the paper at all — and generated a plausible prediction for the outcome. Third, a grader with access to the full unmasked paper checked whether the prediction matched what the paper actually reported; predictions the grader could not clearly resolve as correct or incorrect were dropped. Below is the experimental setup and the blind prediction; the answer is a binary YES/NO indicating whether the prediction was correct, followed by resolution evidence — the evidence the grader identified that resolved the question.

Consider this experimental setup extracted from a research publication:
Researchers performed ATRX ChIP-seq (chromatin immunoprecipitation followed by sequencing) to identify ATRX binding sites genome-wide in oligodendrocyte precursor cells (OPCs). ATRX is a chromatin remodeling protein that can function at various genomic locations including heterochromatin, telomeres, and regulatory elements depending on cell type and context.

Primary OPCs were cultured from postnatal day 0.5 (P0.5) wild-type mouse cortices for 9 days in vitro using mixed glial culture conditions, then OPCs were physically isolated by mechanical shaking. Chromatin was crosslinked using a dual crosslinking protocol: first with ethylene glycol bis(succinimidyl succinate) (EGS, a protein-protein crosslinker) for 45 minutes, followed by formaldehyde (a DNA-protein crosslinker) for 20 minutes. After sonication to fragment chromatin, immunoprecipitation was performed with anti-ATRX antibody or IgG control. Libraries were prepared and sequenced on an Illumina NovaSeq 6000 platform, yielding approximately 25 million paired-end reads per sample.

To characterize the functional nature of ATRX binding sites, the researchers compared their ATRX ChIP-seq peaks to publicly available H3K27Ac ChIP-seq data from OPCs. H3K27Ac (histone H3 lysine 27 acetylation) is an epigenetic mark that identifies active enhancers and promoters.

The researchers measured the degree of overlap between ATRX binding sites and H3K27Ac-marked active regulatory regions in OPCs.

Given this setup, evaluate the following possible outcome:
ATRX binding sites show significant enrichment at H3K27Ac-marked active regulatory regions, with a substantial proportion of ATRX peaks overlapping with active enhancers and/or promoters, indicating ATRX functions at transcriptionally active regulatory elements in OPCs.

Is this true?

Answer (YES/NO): YES